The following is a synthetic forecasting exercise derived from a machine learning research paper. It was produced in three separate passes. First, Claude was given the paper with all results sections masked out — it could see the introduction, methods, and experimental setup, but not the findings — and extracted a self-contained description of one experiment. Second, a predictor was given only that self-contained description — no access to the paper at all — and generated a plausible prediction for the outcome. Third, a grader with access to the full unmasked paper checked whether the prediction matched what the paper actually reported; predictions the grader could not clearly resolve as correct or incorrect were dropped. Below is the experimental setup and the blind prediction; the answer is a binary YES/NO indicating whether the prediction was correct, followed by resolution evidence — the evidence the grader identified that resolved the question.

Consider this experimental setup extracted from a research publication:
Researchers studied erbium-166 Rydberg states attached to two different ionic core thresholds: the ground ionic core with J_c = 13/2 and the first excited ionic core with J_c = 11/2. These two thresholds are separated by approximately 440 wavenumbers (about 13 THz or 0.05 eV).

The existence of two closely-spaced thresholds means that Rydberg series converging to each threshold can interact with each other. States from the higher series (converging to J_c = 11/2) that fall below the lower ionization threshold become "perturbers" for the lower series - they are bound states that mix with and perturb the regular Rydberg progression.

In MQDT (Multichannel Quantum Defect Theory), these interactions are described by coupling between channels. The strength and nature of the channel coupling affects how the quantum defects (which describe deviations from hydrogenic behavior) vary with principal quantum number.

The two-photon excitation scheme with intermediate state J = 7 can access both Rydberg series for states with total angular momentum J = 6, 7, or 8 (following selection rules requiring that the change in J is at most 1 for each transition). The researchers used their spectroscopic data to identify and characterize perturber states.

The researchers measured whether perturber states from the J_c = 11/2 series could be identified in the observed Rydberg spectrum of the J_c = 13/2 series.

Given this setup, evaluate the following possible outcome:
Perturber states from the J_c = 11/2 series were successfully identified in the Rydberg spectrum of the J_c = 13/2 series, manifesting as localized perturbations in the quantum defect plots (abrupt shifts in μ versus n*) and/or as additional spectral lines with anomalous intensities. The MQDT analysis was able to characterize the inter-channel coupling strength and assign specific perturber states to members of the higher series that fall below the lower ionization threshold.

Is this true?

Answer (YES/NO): YES